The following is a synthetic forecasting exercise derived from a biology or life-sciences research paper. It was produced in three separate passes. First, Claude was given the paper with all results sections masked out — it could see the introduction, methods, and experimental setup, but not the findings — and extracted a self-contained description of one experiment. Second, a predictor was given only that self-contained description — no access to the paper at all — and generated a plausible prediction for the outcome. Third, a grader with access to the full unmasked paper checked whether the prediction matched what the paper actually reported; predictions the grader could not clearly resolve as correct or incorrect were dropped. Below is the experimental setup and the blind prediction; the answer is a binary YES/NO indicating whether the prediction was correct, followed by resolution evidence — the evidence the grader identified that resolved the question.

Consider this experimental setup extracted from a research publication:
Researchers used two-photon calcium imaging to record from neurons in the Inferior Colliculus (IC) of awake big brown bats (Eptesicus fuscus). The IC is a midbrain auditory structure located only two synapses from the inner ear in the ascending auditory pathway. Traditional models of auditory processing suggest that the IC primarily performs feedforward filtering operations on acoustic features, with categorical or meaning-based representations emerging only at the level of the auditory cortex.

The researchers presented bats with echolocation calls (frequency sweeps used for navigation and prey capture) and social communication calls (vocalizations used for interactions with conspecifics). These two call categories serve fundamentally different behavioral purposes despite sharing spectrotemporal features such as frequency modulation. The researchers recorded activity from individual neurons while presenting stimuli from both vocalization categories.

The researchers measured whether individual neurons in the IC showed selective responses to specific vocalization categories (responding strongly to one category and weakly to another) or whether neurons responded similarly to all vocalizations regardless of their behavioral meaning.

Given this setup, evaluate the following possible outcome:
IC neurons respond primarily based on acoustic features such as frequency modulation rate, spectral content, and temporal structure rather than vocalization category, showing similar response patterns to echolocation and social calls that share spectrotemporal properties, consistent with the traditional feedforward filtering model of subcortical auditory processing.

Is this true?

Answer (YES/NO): NO